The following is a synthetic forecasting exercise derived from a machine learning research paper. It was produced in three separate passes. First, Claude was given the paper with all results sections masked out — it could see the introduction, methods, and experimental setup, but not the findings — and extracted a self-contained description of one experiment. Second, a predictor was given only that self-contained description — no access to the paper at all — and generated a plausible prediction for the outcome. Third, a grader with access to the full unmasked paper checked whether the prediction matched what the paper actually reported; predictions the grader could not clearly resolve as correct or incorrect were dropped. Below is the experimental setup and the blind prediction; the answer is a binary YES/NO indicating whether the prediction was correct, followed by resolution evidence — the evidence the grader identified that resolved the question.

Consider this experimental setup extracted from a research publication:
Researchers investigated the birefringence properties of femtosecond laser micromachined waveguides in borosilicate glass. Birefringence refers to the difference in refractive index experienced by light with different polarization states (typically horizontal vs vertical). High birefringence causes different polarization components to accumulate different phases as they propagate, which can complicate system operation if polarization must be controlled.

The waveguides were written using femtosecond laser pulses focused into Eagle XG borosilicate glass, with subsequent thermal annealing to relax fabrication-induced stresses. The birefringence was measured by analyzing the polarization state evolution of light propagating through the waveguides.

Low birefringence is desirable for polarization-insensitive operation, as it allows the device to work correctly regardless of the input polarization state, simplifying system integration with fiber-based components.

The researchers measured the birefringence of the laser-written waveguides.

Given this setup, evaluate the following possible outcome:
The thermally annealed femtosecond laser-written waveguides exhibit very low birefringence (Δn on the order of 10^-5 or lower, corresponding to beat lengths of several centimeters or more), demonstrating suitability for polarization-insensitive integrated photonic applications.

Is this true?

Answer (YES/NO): YES